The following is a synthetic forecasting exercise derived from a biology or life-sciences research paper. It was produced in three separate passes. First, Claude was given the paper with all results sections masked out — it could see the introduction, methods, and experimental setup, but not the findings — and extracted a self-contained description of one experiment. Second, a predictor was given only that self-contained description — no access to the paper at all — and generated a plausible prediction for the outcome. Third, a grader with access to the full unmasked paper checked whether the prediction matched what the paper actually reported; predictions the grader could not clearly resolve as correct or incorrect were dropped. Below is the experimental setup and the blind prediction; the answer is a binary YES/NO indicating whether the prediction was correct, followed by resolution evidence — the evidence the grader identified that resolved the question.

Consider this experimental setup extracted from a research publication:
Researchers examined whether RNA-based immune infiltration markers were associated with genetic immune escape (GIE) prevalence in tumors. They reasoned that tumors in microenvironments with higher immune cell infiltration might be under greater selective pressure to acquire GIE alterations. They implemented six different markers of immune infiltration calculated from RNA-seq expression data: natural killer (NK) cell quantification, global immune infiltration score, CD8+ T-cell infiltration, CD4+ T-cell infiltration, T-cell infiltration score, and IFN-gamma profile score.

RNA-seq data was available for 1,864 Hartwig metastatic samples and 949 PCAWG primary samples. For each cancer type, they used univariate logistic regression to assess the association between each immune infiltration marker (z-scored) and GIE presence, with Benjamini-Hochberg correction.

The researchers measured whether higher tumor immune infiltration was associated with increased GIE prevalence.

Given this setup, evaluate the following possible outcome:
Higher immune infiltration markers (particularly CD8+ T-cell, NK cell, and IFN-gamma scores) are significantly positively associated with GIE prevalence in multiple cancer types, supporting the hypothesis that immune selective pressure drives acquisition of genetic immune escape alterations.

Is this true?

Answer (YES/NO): NO